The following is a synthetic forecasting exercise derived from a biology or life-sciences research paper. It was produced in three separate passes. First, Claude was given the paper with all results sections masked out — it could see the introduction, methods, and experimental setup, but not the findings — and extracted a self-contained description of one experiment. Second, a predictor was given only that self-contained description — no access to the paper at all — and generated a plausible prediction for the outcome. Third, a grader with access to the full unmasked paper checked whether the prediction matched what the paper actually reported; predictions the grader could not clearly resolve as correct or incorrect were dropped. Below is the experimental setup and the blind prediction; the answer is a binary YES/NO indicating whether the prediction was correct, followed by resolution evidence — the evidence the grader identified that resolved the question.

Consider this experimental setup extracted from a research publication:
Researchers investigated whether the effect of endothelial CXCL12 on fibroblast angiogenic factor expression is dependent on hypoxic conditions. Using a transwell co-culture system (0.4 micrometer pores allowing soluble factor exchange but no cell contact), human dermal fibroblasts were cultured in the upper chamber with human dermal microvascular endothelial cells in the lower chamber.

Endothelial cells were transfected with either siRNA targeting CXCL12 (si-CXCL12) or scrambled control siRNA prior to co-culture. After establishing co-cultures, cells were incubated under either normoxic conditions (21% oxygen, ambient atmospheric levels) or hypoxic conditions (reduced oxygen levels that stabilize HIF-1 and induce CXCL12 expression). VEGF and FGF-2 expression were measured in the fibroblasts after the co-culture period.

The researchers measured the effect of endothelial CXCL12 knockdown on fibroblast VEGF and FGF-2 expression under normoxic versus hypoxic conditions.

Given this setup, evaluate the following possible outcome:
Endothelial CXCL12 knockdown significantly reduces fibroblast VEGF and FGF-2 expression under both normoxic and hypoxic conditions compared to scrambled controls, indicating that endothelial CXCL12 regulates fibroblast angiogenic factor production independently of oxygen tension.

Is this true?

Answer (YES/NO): NO